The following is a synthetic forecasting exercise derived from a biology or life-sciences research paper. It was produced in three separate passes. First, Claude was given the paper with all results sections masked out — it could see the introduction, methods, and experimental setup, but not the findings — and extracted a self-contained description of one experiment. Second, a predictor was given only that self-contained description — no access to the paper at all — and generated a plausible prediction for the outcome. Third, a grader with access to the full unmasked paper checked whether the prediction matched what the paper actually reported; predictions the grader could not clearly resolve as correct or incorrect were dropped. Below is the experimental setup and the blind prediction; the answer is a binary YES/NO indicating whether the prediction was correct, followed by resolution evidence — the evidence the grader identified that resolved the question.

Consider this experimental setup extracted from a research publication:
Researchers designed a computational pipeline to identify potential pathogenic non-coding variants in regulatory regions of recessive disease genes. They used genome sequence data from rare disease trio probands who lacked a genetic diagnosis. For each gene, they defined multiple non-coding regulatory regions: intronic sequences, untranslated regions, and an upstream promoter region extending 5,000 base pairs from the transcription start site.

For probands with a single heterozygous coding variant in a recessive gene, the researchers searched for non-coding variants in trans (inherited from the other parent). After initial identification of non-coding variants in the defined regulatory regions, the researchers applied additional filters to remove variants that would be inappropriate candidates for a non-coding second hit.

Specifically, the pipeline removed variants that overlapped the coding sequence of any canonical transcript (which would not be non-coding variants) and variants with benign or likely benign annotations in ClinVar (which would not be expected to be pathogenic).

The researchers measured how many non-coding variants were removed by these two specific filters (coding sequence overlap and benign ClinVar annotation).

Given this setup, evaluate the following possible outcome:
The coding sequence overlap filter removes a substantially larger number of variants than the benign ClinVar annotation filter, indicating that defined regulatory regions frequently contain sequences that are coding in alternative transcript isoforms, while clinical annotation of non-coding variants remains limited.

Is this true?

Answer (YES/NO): NO